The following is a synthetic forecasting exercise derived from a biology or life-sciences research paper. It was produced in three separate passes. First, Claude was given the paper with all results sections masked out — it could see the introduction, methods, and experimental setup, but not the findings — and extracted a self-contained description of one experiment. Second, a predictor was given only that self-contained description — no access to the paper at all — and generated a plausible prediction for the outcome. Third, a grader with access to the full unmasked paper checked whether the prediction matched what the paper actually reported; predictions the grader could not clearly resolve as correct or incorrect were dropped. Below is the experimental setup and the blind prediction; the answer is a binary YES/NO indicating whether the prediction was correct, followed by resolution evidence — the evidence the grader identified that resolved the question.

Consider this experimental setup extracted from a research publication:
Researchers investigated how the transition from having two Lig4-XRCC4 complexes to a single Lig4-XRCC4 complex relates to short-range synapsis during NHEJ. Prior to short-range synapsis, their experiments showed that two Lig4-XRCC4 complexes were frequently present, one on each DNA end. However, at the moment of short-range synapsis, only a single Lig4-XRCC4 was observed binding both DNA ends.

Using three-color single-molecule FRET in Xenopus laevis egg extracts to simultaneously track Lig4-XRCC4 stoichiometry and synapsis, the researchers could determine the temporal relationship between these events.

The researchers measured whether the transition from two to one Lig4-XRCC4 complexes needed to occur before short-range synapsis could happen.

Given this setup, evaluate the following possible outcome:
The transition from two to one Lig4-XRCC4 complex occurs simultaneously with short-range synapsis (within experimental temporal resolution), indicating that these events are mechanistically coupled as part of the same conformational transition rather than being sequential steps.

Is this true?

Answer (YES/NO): YES